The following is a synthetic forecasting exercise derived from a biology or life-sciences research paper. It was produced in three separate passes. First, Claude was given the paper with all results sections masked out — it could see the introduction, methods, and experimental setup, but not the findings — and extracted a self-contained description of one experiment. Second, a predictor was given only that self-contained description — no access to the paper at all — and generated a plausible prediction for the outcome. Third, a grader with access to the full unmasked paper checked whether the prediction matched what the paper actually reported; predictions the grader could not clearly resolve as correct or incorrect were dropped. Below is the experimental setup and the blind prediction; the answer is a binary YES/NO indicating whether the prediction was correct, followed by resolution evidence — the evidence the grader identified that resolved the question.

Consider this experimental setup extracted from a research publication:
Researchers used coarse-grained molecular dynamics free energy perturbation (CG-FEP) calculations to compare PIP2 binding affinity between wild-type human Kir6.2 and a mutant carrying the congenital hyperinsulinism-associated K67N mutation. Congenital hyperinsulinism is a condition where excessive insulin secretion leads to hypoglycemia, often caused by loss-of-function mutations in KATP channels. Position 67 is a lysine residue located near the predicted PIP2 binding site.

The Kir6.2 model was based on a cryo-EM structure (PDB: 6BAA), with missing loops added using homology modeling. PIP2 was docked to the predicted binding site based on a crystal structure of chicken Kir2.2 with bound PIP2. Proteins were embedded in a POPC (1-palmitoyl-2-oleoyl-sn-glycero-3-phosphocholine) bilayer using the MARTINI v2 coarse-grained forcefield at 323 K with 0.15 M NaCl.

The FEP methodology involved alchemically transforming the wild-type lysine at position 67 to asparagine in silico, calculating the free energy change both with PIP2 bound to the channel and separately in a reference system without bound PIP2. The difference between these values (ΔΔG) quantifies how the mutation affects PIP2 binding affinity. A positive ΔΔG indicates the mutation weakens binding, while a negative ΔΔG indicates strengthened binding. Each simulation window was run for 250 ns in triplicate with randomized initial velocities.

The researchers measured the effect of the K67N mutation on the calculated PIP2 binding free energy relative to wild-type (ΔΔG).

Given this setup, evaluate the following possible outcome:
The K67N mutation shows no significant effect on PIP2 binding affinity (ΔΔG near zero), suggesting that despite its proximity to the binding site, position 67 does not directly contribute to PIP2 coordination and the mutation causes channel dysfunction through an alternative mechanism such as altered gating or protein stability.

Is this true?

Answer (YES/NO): NO